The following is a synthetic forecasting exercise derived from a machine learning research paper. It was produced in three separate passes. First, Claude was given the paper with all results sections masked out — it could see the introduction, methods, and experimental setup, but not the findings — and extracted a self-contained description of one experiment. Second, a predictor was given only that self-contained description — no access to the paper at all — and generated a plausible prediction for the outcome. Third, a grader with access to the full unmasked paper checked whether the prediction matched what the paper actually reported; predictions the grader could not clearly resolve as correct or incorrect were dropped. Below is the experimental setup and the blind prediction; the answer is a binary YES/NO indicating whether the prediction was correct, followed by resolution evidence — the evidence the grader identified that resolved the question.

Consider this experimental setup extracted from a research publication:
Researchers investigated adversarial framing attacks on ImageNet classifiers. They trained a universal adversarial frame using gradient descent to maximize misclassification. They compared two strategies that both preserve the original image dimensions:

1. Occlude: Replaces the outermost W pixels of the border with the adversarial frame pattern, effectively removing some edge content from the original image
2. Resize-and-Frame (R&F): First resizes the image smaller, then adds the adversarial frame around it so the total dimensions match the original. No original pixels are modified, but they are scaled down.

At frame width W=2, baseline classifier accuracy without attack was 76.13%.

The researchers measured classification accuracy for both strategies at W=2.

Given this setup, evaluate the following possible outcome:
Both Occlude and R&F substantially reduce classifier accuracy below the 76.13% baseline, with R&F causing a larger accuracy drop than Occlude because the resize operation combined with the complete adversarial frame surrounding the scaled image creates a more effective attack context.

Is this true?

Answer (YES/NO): YES